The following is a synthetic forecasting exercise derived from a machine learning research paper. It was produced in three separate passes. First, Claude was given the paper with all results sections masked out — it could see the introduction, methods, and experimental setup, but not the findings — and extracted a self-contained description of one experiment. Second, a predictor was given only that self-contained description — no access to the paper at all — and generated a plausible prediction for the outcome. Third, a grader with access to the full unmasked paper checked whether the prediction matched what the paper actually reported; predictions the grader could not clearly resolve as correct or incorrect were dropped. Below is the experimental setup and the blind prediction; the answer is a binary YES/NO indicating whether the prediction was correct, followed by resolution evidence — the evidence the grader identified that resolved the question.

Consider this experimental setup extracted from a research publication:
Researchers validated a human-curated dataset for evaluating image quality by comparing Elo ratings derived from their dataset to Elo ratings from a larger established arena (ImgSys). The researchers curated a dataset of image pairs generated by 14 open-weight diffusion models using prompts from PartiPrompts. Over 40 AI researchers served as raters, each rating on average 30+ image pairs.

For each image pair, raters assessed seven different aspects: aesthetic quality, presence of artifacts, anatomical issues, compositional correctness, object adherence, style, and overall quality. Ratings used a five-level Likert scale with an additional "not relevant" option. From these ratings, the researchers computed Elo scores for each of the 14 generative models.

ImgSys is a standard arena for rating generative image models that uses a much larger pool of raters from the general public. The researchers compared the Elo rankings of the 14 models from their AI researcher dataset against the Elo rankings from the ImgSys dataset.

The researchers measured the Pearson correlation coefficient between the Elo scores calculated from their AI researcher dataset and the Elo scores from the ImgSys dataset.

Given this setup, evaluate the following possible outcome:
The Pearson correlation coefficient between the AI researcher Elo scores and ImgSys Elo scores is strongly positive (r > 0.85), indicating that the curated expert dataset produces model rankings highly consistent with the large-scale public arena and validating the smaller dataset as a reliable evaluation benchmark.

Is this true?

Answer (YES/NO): YES